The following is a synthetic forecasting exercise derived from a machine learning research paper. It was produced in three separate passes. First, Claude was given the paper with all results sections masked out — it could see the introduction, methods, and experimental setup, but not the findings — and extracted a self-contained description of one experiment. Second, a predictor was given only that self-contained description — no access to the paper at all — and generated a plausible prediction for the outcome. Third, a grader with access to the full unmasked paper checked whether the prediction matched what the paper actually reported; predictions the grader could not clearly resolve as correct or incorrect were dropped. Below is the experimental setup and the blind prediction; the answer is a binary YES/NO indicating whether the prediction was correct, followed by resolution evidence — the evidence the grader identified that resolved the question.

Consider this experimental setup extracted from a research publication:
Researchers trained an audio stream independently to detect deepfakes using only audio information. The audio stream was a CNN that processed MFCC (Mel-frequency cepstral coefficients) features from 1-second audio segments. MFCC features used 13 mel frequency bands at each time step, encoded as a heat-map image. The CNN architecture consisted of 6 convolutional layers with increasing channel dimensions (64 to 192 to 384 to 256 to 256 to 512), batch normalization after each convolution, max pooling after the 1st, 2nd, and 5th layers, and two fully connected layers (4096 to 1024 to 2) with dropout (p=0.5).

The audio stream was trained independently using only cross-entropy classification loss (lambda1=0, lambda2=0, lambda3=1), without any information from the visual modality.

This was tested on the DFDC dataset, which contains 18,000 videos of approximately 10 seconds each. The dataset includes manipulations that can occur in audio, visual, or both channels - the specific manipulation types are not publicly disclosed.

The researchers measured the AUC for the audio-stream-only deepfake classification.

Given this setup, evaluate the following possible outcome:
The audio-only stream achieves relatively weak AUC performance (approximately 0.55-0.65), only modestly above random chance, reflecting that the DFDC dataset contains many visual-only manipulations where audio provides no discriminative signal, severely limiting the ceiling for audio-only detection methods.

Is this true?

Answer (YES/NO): NO